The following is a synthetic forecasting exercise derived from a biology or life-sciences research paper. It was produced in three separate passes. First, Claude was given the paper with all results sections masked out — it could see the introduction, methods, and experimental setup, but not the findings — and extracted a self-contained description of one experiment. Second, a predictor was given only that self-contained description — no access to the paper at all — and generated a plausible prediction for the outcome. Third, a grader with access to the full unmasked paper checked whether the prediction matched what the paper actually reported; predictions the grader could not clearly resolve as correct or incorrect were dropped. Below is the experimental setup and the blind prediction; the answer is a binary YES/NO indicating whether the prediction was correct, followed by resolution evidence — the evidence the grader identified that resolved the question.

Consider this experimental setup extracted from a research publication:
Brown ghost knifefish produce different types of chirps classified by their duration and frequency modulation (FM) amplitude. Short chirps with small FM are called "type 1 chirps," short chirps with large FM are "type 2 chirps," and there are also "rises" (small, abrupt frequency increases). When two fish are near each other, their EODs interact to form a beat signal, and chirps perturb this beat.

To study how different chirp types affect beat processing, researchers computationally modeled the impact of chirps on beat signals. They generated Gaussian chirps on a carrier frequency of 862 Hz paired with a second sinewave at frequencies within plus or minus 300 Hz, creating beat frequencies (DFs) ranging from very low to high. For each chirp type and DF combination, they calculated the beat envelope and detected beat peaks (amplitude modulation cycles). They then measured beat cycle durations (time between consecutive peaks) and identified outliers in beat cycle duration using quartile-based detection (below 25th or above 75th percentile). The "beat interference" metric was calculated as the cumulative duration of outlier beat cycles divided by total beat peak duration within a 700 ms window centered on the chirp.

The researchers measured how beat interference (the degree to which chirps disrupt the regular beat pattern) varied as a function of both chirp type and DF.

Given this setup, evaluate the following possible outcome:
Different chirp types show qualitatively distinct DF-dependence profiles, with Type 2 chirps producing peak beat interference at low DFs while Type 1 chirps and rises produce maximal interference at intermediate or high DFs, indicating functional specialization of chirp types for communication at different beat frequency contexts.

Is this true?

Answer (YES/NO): NO